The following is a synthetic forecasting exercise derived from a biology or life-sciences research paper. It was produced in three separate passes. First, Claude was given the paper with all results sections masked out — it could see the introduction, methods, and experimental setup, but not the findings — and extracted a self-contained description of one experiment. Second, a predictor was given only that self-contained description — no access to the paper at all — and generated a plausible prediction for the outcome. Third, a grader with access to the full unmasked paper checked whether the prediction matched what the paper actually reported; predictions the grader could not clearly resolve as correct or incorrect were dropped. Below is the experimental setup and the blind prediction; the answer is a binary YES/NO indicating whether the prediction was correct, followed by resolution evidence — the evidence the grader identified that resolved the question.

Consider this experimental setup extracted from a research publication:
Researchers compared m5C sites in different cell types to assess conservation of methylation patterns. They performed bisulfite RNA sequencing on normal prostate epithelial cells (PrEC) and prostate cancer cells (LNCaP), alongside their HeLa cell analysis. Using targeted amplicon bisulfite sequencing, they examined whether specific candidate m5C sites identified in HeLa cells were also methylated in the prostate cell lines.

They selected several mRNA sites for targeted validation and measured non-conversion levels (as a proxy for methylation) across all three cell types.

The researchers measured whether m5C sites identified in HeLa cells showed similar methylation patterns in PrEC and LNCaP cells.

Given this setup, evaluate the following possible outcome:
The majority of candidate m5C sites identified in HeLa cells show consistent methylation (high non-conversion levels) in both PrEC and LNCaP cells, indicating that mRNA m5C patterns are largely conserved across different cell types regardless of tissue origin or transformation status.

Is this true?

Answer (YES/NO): NO